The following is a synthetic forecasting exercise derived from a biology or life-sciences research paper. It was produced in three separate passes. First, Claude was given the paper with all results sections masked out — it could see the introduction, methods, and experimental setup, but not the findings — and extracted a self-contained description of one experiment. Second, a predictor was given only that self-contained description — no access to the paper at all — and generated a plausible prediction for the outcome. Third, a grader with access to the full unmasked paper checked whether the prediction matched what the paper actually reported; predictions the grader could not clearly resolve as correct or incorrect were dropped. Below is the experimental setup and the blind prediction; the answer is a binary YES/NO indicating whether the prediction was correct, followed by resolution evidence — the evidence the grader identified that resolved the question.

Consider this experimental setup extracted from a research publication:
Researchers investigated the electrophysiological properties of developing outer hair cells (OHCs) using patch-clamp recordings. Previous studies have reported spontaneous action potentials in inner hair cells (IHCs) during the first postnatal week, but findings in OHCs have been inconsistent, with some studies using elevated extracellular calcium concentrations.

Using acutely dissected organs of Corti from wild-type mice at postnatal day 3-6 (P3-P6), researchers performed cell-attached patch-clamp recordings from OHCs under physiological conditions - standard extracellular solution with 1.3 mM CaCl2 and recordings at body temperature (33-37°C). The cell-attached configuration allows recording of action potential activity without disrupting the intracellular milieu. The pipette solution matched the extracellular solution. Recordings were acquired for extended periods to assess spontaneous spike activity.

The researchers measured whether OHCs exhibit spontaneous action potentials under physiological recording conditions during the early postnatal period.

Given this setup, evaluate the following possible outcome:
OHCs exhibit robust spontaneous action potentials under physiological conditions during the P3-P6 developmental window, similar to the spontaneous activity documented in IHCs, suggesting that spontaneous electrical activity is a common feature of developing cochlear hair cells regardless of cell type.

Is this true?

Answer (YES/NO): NO